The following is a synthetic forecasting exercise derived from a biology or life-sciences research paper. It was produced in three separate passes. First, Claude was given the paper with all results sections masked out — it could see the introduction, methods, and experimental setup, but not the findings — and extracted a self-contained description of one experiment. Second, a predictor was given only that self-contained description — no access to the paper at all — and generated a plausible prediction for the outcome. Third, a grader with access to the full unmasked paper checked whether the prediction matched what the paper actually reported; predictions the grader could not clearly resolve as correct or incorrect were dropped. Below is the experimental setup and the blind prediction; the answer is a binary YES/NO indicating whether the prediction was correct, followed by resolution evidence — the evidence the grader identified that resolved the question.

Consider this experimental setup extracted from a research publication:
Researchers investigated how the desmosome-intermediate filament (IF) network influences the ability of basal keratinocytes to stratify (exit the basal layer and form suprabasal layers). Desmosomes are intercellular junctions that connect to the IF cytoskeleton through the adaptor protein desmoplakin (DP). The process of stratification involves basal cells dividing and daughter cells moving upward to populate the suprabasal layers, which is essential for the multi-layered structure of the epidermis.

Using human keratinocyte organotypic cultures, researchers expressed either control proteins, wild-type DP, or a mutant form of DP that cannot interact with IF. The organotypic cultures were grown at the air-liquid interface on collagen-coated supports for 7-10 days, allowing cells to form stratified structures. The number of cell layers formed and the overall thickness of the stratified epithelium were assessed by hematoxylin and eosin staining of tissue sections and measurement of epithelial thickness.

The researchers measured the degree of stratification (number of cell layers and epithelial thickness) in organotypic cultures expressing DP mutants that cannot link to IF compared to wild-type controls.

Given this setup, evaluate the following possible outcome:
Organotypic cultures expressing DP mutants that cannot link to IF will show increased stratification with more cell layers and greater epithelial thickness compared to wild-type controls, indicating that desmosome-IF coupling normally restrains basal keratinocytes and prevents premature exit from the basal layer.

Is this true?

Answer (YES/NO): NO